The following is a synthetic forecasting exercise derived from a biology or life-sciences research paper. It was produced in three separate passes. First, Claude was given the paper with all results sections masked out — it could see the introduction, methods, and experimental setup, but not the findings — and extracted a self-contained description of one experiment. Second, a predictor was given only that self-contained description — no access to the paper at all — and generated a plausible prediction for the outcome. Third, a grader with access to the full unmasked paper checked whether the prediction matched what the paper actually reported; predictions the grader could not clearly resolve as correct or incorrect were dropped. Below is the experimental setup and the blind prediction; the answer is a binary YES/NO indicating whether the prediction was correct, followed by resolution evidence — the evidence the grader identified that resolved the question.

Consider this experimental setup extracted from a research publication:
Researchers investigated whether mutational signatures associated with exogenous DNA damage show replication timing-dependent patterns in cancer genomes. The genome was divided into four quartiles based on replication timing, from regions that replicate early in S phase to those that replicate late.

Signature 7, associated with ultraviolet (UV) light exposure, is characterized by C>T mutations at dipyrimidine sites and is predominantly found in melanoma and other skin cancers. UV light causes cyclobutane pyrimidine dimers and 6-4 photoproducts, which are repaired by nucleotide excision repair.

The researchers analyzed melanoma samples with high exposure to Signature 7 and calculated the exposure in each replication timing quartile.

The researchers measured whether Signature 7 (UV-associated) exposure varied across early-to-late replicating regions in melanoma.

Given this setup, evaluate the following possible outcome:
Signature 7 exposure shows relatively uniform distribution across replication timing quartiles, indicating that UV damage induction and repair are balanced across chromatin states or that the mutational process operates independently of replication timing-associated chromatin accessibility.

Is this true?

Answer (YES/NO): NO